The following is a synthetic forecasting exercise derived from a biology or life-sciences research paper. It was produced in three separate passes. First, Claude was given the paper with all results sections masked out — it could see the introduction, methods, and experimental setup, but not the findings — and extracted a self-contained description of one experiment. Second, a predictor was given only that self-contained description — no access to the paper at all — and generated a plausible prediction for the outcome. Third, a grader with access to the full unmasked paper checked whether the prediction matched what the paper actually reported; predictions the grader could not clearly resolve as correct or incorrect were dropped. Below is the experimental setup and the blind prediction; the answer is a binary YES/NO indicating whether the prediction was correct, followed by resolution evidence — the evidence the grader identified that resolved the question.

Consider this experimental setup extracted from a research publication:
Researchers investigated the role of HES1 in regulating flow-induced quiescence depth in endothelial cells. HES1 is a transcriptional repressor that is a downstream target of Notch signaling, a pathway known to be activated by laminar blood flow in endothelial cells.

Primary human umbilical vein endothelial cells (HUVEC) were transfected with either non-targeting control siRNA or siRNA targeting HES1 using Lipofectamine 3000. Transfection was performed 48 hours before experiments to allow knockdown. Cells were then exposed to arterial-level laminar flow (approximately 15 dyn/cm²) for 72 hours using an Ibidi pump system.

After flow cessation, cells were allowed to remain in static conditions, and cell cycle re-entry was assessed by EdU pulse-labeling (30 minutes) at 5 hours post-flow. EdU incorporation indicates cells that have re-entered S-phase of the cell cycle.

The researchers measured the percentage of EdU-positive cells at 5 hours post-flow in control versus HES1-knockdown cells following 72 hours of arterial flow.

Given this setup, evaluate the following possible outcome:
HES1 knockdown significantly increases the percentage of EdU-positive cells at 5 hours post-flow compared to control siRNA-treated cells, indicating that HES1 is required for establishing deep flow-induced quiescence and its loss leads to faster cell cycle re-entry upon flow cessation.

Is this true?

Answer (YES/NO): NO